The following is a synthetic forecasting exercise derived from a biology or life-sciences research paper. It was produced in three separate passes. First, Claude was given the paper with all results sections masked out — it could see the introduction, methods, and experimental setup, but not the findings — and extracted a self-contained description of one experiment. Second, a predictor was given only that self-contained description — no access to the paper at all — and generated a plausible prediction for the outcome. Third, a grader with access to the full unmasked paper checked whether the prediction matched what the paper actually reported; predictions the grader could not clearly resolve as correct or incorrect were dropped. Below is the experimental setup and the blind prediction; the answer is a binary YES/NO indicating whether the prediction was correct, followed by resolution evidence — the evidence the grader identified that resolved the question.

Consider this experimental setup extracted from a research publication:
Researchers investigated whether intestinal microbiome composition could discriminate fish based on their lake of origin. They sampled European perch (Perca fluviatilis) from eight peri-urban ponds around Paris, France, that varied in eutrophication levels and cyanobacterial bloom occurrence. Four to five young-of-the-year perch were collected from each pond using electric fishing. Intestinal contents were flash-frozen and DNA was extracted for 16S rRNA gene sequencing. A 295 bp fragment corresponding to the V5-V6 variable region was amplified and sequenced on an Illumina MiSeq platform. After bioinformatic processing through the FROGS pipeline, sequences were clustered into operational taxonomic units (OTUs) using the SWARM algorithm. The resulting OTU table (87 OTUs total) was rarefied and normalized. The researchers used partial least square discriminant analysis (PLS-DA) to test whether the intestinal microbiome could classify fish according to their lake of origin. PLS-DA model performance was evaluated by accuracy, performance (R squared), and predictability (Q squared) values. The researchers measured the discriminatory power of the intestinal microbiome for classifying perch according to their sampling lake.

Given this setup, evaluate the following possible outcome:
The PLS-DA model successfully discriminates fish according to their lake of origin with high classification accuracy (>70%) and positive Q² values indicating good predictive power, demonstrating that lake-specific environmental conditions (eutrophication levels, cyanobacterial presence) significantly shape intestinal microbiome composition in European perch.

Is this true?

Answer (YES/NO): NO